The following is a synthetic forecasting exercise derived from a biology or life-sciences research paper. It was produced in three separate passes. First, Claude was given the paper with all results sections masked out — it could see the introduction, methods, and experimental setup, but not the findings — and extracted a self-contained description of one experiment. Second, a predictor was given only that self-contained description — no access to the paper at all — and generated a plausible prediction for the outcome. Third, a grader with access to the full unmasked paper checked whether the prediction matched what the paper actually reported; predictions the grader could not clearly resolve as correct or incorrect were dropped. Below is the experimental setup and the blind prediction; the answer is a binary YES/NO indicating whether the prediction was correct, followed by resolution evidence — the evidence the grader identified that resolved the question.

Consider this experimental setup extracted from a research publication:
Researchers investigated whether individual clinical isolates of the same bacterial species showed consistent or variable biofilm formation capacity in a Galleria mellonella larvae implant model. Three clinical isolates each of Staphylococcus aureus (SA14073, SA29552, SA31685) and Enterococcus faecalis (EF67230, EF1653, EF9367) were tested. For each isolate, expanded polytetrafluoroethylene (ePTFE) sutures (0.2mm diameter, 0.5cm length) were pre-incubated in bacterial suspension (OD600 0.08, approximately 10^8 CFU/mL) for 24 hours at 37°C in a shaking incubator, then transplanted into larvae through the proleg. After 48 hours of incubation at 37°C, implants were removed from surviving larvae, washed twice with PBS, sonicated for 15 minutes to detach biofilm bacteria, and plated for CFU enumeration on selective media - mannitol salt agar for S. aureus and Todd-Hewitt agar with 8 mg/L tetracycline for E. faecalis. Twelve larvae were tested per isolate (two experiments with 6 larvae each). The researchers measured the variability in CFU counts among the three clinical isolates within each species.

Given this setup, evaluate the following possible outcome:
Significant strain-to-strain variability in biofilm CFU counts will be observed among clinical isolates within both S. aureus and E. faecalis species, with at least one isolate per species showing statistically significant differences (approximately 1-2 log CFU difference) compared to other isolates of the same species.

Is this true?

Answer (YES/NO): NO